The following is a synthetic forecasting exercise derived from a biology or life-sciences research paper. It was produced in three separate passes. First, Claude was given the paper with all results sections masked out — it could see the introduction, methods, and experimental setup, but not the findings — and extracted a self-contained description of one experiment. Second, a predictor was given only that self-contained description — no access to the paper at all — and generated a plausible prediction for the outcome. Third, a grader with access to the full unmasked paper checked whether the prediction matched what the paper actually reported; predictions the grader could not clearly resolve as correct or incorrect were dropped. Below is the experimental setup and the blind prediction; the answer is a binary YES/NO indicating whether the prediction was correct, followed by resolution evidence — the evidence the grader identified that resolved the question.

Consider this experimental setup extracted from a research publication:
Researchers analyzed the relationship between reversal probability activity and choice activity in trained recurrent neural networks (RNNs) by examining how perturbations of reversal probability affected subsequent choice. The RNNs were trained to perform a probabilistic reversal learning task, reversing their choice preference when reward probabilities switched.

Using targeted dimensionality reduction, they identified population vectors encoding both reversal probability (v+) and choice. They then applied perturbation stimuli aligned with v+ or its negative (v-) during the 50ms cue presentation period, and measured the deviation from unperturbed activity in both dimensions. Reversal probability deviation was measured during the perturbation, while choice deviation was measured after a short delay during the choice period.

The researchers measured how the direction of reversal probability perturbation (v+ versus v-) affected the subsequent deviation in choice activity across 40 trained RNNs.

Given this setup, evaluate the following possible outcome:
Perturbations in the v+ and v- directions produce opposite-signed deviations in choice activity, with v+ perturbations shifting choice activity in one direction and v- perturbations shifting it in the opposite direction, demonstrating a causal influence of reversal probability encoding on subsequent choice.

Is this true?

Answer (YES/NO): NO